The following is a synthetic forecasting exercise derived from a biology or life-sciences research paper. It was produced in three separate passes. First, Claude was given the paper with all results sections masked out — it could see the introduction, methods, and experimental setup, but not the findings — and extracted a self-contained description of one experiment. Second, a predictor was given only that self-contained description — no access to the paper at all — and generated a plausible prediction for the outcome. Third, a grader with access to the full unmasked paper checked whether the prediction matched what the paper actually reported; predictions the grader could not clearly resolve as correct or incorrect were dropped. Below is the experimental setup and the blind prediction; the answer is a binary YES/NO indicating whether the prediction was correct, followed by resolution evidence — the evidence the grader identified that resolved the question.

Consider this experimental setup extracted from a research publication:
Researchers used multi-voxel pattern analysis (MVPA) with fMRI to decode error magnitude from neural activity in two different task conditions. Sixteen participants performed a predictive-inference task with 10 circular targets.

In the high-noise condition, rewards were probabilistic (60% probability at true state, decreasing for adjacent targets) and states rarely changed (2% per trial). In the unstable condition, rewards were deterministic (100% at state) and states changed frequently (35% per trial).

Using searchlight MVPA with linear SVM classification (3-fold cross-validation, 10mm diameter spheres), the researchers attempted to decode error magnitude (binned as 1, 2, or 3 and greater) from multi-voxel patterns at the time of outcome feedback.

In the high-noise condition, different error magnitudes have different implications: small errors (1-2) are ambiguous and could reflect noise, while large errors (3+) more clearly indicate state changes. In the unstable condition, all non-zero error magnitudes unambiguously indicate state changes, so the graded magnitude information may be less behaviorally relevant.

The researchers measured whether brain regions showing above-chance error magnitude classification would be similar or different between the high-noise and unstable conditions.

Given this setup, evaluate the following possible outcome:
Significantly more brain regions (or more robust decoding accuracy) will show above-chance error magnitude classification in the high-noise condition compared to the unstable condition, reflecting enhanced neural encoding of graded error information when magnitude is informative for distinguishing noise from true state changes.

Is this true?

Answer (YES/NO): YES